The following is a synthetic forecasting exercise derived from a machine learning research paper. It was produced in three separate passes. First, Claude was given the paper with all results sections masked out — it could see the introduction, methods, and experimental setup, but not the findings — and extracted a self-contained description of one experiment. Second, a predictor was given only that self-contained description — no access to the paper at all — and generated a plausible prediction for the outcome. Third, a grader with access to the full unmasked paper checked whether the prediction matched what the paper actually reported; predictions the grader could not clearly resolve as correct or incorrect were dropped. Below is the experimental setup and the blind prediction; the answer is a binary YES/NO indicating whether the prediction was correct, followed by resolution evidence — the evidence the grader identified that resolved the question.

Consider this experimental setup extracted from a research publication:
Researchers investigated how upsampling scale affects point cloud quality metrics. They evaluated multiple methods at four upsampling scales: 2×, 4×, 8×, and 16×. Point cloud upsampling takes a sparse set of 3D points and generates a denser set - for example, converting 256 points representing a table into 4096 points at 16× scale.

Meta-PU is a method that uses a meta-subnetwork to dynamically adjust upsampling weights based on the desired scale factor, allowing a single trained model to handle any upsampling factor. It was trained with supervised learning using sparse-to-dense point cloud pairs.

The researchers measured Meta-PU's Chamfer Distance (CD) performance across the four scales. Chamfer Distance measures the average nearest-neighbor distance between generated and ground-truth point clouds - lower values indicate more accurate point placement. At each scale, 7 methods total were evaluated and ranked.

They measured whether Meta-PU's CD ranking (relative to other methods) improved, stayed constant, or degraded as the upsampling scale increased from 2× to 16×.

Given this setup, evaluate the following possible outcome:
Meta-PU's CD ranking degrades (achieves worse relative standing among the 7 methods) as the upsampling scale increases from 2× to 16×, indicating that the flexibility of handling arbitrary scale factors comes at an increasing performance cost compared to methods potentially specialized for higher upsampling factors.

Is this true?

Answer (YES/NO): YES